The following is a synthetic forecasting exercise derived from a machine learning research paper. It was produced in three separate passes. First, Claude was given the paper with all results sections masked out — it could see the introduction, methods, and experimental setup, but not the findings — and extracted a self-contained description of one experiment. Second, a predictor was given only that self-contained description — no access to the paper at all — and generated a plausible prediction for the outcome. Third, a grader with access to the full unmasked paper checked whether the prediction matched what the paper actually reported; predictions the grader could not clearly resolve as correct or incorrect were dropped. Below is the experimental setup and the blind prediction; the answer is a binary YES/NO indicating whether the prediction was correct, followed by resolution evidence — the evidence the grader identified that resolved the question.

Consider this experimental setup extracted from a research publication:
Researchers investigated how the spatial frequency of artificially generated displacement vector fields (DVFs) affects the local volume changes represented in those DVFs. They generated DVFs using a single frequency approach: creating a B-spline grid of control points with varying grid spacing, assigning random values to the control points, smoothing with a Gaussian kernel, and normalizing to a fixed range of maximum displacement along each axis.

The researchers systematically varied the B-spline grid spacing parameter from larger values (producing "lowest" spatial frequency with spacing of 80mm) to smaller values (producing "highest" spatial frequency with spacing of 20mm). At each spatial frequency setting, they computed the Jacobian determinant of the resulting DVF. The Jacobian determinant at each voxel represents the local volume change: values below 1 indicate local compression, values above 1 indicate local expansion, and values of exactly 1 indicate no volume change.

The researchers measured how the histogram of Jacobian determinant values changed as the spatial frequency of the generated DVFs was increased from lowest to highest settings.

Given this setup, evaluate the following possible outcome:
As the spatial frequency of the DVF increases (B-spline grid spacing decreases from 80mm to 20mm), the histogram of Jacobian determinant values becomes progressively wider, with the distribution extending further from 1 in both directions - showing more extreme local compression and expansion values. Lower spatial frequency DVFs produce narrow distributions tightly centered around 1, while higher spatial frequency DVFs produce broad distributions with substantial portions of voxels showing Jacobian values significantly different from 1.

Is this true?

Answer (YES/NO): YES